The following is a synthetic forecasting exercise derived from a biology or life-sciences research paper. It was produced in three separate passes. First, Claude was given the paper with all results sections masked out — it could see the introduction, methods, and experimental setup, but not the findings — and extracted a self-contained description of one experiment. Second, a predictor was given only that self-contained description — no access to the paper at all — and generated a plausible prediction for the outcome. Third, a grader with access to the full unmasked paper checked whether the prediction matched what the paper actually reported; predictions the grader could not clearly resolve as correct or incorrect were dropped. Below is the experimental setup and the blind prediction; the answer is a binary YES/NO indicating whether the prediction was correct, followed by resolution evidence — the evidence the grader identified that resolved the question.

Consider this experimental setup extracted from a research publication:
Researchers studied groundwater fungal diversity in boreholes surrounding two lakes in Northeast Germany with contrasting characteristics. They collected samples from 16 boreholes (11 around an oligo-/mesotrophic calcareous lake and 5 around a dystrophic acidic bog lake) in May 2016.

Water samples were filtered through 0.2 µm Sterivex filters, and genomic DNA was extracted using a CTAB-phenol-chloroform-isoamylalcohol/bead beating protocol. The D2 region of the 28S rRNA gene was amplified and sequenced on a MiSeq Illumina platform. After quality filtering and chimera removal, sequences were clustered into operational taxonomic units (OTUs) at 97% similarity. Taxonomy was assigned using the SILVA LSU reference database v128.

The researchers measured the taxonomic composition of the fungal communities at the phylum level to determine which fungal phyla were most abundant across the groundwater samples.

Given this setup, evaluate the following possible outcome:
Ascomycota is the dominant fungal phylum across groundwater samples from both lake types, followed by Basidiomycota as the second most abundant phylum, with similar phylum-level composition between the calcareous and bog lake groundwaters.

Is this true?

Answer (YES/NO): NO